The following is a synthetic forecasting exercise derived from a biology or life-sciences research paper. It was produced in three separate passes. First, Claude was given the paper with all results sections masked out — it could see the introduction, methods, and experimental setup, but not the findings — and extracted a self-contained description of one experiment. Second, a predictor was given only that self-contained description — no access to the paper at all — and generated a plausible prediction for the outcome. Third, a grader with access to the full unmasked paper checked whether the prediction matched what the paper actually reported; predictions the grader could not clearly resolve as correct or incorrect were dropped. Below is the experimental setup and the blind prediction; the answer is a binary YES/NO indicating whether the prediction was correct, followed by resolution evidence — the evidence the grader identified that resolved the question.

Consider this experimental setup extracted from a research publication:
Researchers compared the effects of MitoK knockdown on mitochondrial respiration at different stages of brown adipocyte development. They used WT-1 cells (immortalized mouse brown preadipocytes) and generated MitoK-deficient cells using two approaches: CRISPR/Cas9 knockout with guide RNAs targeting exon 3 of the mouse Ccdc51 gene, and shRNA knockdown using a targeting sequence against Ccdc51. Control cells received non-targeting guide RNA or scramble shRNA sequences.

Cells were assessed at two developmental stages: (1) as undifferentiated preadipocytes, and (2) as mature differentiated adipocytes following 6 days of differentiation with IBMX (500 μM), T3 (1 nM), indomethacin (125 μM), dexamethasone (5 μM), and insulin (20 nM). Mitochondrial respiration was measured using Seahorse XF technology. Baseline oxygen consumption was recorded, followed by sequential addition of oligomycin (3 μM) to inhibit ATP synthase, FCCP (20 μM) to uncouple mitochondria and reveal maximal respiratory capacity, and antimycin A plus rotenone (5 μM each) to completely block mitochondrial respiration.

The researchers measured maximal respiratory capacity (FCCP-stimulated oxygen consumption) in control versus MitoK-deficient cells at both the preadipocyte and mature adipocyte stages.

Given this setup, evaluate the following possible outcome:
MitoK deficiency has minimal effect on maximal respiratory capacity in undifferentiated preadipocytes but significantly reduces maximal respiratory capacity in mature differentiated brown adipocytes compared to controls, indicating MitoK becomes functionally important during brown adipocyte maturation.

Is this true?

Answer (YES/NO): NO